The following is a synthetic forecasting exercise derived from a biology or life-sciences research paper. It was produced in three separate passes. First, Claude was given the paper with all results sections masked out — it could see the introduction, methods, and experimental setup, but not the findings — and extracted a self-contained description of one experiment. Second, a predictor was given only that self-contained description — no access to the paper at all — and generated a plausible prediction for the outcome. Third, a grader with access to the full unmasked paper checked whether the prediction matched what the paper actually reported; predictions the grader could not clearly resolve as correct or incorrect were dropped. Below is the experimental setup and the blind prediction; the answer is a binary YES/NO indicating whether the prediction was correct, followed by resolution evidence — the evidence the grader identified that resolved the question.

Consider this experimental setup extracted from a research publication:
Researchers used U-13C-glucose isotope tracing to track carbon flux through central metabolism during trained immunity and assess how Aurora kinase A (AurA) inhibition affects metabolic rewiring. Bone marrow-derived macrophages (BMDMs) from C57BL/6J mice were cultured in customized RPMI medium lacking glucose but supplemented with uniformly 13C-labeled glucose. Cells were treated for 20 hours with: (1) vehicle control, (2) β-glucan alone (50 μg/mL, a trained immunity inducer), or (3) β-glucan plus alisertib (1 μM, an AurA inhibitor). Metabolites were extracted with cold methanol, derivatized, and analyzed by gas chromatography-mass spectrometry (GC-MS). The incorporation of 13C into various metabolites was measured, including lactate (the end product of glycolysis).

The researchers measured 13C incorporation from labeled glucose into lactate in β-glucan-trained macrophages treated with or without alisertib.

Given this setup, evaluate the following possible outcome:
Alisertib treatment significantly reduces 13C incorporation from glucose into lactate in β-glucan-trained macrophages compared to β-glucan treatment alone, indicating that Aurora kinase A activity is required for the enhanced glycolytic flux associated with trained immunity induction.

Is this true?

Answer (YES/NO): YES